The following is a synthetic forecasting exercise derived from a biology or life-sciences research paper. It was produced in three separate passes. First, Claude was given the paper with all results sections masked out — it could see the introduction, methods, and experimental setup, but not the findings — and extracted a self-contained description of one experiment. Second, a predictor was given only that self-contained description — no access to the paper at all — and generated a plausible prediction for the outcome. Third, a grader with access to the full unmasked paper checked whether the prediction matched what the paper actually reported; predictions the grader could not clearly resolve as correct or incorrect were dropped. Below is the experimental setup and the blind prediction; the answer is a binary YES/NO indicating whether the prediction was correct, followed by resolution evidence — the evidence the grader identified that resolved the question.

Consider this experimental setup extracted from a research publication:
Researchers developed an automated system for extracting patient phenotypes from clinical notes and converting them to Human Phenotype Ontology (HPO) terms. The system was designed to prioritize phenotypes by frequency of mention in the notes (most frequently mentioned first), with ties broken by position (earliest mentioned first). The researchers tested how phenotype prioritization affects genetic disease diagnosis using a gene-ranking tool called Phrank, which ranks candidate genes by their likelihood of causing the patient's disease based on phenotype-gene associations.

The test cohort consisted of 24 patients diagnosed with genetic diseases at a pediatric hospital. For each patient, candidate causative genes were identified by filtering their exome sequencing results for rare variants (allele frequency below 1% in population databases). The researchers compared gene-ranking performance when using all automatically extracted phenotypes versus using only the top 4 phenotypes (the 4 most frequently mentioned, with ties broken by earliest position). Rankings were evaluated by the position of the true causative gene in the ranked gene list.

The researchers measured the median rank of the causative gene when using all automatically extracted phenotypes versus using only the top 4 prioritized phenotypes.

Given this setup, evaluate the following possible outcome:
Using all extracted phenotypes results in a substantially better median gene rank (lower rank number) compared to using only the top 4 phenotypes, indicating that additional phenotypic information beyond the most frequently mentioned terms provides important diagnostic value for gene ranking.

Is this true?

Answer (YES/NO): NO